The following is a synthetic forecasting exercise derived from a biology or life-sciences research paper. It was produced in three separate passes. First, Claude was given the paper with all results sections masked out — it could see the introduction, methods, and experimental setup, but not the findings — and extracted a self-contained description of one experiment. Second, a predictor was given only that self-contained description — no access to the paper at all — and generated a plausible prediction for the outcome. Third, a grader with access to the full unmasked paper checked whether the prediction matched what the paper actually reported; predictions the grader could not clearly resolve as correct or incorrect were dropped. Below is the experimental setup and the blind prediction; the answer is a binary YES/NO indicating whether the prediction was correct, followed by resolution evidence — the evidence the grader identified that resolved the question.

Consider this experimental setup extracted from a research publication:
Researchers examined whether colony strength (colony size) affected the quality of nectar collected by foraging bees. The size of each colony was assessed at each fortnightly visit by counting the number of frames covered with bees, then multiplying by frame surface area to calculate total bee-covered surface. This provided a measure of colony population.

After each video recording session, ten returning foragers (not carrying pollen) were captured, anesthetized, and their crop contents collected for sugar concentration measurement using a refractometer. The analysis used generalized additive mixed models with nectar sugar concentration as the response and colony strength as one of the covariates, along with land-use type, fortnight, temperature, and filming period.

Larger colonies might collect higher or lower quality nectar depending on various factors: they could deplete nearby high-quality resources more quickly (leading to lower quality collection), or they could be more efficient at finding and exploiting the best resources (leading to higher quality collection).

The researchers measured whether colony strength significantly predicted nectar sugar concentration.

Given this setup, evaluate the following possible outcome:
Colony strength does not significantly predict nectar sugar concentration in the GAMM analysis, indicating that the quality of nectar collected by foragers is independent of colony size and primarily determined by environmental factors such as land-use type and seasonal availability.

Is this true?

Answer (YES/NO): YES